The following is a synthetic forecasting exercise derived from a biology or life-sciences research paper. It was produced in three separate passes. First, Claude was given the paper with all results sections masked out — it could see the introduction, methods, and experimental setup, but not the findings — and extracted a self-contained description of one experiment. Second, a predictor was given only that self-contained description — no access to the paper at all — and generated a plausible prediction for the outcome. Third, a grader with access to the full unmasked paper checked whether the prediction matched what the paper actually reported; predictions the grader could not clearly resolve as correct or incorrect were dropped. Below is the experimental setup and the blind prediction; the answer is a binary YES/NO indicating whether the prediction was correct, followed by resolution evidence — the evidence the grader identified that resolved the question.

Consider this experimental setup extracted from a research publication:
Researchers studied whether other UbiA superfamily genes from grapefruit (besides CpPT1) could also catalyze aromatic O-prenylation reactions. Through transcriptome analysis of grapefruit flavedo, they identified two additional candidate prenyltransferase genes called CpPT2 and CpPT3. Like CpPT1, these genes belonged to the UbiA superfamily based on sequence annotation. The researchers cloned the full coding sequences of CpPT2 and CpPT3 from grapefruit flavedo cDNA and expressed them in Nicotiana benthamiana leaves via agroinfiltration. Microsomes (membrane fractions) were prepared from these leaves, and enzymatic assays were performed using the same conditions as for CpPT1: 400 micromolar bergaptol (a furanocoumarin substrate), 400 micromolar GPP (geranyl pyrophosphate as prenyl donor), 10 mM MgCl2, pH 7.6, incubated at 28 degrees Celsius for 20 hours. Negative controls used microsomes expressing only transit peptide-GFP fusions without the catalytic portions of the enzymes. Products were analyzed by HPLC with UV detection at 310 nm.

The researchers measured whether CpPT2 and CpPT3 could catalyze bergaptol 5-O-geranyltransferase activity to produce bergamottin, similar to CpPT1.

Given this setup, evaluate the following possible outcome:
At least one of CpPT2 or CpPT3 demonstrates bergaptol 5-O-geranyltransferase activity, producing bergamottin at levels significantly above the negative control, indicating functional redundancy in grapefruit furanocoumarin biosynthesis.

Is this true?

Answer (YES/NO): NO